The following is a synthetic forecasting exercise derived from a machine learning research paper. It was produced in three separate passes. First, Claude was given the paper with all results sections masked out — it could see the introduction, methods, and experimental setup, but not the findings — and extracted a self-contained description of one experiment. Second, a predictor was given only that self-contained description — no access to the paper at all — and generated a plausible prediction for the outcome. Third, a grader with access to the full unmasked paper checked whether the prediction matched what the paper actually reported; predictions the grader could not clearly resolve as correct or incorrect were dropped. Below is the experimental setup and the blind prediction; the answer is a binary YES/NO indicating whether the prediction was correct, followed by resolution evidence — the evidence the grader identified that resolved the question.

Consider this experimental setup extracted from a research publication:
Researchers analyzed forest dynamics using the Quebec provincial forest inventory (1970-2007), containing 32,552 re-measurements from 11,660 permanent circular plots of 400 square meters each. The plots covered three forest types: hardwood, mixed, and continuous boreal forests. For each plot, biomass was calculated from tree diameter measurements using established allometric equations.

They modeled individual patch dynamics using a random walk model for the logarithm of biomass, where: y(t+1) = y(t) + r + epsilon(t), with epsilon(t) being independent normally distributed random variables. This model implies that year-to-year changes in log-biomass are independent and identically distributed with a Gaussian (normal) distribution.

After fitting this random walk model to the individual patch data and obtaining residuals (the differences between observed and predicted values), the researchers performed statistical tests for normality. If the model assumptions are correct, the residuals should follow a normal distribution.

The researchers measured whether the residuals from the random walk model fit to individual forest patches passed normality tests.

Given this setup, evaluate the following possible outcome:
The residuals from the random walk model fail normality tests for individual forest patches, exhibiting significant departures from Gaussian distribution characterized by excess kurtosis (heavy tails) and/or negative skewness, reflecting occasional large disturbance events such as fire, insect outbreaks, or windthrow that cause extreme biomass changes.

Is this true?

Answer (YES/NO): YES